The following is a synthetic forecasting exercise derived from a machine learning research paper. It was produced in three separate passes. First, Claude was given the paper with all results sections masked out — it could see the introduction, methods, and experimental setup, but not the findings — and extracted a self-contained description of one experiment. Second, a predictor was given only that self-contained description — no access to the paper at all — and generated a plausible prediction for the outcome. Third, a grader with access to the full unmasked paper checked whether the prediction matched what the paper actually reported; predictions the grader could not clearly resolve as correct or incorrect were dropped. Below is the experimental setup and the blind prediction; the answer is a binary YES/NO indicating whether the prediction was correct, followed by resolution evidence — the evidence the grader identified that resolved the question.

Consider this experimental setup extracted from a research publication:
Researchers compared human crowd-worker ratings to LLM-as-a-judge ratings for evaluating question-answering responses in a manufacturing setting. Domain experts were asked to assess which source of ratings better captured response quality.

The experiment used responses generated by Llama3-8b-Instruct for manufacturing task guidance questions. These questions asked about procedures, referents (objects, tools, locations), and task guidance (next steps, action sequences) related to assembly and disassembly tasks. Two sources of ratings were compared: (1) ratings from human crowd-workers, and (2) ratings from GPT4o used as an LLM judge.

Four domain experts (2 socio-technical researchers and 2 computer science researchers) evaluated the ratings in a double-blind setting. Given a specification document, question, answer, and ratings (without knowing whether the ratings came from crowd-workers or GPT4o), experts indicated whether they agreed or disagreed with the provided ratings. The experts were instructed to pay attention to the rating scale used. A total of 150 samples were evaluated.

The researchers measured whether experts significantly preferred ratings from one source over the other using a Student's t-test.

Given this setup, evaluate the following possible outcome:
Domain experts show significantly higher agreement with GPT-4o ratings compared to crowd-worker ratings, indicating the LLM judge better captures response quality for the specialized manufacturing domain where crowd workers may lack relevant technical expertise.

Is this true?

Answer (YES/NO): YES